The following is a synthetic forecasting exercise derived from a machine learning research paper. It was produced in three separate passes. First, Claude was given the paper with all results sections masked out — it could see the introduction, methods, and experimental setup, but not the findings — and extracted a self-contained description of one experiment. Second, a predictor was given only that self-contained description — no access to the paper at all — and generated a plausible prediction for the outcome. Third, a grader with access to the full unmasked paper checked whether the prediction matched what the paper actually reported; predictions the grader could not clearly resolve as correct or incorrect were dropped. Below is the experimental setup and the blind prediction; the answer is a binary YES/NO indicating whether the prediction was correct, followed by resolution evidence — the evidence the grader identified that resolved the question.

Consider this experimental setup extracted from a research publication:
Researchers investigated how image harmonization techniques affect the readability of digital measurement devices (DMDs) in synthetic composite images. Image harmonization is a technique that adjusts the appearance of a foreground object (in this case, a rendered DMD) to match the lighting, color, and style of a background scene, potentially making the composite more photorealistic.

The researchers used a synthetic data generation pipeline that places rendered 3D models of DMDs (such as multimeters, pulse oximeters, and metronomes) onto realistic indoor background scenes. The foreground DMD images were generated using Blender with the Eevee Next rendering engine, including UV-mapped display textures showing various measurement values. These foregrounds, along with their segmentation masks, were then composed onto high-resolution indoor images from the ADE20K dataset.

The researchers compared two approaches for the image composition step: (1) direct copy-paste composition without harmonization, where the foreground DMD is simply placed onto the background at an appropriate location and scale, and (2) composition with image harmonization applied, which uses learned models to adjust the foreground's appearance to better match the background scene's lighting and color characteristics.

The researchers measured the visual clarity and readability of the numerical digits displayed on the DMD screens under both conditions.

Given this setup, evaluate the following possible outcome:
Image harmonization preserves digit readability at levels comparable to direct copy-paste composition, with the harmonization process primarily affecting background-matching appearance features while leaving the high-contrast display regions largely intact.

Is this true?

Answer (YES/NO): NO